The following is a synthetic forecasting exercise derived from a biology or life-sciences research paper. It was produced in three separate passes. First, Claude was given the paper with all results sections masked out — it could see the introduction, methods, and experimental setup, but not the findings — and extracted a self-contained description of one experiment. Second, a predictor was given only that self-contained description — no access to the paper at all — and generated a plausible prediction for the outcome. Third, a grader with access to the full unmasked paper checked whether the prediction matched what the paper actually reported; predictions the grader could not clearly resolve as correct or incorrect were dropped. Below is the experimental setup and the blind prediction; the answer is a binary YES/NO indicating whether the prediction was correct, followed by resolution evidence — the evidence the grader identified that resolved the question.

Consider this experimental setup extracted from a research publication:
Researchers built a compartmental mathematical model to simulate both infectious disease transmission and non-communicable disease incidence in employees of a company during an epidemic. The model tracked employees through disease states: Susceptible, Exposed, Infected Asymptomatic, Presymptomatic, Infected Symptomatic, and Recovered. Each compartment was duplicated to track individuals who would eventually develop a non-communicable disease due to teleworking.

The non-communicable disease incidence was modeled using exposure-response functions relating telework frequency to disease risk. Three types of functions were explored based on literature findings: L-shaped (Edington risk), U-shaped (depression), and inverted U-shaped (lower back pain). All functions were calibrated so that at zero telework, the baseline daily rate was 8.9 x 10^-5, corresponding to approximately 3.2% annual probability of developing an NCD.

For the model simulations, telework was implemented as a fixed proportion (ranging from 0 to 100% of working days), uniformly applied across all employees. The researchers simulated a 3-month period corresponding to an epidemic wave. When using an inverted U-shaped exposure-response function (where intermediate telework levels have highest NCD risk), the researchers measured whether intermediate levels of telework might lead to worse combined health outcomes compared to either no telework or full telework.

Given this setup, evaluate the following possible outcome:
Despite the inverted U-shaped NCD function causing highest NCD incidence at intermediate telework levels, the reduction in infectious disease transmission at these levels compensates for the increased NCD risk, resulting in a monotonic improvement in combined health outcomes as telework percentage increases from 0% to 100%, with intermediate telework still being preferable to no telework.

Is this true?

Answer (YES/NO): NO